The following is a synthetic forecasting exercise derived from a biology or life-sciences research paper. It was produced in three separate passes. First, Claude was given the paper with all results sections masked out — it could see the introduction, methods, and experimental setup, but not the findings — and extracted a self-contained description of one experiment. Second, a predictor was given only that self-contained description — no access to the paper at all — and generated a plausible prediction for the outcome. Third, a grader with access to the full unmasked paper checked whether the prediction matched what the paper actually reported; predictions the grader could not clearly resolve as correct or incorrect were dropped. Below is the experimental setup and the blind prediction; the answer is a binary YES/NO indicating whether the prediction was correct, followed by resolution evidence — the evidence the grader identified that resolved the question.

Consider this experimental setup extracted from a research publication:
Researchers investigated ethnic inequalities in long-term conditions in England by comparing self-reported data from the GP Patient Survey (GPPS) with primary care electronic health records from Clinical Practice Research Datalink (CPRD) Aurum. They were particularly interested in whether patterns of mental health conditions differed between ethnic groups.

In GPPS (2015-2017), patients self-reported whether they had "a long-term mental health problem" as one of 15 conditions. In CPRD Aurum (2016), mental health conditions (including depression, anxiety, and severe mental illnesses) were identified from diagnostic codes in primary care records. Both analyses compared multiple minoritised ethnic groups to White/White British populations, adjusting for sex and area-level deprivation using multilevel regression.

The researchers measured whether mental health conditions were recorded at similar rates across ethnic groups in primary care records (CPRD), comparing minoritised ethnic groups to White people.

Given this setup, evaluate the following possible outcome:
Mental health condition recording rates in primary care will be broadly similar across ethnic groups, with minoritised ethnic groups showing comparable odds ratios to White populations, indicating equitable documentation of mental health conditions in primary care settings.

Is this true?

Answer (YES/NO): NO